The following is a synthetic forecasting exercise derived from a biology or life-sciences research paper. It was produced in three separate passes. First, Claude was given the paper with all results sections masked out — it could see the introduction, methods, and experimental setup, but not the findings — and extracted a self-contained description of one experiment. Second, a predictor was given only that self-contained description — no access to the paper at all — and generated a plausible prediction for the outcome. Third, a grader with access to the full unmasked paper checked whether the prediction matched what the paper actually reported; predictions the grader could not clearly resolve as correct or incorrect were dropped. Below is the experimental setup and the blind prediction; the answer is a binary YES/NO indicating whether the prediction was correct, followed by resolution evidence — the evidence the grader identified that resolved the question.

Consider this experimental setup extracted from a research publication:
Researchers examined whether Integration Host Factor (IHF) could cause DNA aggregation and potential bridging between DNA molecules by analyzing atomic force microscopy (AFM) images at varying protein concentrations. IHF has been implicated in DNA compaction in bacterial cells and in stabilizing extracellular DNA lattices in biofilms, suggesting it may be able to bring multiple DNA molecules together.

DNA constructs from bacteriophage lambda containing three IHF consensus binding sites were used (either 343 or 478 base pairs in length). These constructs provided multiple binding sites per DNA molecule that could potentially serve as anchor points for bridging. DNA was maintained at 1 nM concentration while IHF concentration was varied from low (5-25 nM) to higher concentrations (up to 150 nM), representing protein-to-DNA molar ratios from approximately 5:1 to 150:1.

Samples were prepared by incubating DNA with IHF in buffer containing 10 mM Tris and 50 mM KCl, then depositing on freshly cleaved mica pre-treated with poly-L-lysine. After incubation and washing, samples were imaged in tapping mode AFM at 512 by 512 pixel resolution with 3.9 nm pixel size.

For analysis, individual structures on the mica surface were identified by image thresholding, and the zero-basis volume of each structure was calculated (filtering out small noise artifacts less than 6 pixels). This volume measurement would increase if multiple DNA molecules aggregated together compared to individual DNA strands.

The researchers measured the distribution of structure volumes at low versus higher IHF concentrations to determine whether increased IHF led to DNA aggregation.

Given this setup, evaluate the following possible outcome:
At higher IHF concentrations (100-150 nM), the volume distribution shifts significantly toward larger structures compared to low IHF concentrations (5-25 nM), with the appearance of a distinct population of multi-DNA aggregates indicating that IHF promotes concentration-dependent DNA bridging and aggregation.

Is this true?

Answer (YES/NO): NO